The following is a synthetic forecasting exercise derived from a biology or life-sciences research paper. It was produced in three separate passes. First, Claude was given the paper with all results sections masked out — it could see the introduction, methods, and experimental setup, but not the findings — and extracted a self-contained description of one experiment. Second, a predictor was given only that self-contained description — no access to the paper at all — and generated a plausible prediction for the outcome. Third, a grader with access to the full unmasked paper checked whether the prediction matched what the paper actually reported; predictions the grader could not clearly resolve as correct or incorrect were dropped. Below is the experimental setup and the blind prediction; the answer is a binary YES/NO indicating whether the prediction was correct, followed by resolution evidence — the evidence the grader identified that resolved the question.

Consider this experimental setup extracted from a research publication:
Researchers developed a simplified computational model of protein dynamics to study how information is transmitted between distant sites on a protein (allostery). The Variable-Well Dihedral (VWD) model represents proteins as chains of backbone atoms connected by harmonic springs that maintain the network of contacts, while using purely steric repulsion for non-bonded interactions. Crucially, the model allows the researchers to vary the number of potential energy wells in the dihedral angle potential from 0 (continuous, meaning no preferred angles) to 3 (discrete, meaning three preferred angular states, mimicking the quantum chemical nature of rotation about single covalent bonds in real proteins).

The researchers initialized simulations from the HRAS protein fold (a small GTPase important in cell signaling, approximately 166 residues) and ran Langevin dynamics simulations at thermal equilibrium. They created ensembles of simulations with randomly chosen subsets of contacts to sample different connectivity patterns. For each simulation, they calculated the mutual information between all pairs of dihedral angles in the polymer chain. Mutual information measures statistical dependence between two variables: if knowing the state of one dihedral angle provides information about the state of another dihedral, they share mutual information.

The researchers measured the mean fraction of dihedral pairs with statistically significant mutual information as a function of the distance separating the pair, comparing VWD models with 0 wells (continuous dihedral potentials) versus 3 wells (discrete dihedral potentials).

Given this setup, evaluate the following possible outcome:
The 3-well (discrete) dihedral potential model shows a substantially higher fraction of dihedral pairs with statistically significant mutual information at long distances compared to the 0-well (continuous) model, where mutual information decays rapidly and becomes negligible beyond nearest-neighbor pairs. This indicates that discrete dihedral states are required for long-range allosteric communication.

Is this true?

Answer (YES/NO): YES